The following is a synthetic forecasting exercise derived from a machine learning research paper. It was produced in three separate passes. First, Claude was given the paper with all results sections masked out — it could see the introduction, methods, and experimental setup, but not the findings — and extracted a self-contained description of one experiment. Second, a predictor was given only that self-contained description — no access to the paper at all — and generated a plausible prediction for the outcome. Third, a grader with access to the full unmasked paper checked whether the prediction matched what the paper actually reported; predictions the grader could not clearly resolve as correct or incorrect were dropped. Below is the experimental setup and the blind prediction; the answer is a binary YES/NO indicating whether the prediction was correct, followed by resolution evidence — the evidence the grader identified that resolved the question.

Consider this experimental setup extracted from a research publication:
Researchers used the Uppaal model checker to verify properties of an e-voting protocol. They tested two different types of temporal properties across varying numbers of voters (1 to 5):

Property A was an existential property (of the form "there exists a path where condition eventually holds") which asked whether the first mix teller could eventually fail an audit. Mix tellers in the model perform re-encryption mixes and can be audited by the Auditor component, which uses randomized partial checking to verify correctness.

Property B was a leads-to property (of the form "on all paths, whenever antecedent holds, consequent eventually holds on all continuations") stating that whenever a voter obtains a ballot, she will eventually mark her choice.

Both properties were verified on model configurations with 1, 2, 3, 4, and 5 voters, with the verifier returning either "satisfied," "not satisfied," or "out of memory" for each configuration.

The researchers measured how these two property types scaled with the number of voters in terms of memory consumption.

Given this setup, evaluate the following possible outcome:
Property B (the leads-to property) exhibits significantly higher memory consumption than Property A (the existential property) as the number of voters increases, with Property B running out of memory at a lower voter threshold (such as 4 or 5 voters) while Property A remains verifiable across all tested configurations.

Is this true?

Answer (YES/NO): NO